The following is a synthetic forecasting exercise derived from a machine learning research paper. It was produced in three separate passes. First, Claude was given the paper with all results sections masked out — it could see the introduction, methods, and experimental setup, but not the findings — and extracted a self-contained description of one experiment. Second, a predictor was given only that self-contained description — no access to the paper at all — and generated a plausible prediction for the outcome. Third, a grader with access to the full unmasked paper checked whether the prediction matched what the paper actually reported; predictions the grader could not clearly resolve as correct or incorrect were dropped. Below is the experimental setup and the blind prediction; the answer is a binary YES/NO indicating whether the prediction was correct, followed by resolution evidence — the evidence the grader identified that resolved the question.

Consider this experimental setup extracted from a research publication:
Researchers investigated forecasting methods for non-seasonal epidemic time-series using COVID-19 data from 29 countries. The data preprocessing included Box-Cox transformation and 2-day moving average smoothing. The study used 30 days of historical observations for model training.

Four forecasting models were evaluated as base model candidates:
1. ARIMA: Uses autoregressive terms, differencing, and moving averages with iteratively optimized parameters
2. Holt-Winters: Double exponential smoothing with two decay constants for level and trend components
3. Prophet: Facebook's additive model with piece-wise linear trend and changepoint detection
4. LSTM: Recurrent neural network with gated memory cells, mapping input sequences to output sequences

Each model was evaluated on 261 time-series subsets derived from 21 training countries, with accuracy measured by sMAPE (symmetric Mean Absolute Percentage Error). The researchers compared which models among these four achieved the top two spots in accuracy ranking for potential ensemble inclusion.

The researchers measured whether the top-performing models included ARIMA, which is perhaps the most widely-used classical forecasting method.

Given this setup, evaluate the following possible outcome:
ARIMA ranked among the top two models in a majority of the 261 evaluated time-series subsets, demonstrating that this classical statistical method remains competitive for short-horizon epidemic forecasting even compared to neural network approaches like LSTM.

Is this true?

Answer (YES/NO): NO